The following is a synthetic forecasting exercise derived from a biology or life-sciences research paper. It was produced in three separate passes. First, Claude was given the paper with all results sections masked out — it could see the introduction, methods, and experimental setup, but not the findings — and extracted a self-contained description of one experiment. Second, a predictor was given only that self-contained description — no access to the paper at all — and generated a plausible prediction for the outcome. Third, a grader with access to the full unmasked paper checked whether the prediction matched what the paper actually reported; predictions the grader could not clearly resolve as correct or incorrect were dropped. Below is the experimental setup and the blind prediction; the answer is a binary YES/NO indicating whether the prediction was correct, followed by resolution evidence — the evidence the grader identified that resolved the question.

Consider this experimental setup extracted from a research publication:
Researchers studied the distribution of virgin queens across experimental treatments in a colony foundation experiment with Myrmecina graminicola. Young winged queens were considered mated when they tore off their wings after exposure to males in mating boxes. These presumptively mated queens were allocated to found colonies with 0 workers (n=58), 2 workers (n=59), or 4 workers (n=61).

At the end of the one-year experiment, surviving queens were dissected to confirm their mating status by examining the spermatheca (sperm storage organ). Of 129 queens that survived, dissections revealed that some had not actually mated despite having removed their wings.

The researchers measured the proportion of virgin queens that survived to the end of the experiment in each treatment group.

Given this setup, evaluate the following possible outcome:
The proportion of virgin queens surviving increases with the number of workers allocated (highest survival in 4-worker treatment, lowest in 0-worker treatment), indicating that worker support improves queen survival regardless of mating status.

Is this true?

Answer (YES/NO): NO